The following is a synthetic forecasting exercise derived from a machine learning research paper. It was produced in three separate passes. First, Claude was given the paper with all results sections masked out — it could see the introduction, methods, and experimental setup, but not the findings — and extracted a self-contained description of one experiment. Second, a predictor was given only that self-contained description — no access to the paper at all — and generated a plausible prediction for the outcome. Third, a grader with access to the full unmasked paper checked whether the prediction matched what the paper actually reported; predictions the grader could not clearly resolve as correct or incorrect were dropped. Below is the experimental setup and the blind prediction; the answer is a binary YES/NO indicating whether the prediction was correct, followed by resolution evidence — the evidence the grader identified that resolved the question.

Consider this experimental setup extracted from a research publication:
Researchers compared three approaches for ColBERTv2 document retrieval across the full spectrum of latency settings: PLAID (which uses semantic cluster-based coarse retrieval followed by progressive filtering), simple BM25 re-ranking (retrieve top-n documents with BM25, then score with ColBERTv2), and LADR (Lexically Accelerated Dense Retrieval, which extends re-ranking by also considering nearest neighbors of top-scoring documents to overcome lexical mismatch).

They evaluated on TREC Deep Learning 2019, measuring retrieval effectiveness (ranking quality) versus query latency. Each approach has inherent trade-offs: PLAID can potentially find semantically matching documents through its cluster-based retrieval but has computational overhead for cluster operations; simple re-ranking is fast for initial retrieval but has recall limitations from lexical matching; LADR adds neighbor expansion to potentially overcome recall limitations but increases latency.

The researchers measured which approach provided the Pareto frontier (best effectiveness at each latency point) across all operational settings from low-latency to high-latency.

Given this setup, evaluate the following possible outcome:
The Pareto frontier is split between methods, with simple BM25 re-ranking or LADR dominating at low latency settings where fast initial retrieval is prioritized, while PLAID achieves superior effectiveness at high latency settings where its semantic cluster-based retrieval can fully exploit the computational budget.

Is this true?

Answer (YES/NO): NO